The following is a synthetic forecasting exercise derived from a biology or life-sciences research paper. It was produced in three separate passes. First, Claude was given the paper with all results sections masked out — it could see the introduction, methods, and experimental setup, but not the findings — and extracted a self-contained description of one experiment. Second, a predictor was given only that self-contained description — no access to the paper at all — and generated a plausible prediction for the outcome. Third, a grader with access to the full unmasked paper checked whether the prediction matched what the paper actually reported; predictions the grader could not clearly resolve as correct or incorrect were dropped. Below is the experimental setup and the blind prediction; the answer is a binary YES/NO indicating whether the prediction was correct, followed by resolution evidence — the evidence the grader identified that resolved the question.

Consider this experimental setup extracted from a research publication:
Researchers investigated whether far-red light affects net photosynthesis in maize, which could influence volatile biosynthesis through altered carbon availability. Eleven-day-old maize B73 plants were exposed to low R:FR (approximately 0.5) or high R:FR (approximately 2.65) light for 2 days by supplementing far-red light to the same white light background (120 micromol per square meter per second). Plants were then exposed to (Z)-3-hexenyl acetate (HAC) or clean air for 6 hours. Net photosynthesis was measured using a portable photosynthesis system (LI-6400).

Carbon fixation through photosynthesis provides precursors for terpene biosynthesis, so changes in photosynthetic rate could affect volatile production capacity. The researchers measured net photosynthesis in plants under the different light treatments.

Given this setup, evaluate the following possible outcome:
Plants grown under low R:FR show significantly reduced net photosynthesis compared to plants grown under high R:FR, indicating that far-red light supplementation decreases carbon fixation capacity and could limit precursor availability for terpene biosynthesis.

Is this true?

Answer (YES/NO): NO